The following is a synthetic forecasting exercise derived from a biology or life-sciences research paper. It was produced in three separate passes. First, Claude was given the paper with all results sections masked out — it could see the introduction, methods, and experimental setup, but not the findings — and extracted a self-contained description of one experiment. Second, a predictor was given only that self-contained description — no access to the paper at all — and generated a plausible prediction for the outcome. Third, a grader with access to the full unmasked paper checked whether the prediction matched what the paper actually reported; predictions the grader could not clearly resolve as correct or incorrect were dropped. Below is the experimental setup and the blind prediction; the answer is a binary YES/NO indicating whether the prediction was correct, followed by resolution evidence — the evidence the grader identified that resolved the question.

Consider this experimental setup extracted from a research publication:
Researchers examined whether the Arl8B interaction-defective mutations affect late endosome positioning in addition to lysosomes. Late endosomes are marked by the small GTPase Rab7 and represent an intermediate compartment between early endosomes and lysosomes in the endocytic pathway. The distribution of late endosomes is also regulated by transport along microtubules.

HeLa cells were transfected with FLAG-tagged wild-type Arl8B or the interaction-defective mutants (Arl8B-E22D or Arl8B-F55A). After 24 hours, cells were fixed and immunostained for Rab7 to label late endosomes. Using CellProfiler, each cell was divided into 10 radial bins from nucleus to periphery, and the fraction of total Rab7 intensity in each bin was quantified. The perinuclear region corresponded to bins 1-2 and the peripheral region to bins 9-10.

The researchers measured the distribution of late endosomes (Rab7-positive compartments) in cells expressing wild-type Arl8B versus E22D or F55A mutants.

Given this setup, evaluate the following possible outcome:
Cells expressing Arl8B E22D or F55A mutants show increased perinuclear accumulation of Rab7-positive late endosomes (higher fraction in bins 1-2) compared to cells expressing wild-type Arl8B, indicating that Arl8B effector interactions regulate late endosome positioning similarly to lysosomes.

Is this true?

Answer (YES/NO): NO